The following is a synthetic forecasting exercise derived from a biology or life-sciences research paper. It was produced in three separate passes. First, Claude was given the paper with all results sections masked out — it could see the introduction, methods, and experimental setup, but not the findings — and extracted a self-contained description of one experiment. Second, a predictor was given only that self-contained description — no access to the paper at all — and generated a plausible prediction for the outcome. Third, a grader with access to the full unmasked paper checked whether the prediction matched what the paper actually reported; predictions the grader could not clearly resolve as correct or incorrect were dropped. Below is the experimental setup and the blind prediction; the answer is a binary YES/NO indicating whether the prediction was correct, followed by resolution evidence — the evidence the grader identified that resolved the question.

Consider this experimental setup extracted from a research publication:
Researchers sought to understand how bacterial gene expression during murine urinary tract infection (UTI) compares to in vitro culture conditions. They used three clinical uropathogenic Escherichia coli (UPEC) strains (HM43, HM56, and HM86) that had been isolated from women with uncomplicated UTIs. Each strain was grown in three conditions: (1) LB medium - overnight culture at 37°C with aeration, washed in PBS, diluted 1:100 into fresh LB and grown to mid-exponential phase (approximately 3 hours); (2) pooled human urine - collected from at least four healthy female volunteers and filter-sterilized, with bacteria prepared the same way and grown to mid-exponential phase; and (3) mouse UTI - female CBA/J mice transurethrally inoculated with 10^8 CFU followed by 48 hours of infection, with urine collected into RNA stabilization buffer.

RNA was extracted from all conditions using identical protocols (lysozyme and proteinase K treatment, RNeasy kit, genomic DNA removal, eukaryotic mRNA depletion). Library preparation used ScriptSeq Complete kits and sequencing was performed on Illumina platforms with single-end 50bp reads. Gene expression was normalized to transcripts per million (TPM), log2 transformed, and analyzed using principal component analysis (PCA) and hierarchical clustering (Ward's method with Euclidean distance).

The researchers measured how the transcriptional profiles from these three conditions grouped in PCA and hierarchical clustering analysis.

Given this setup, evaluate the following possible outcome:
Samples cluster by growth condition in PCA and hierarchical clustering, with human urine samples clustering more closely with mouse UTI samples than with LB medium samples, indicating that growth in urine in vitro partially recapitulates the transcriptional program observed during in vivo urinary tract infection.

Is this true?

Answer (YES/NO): NO